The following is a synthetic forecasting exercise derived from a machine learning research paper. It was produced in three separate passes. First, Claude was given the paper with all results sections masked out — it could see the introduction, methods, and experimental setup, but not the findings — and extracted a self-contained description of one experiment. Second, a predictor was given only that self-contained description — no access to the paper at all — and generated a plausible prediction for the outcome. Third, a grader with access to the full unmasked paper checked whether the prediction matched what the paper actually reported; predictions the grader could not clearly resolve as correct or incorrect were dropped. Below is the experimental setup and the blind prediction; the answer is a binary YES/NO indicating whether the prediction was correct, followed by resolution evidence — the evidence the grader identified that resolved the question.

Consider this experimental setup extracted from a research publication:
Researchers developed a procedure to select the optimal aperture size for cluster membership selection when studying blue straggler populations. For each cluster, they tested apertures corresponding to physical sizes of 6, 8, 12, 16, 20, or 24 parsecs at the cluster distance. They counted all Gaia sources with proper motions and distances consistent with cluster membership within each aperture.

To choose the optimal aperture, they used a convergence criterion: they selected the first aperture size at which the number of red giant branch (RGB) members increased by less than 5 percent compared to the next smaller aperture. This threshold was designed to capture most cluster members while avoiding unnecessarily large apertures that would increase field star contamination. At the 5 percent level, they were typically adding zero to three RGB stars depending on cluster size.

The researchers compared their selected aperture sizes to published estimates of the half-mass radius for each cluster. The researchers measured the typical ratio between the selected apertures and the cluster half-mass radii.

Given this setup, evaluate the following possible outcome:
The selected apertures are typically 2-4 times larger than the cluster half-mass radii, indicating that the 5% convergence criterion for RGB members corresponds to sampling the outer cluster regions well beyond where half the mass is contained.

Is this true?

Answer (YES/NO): NO